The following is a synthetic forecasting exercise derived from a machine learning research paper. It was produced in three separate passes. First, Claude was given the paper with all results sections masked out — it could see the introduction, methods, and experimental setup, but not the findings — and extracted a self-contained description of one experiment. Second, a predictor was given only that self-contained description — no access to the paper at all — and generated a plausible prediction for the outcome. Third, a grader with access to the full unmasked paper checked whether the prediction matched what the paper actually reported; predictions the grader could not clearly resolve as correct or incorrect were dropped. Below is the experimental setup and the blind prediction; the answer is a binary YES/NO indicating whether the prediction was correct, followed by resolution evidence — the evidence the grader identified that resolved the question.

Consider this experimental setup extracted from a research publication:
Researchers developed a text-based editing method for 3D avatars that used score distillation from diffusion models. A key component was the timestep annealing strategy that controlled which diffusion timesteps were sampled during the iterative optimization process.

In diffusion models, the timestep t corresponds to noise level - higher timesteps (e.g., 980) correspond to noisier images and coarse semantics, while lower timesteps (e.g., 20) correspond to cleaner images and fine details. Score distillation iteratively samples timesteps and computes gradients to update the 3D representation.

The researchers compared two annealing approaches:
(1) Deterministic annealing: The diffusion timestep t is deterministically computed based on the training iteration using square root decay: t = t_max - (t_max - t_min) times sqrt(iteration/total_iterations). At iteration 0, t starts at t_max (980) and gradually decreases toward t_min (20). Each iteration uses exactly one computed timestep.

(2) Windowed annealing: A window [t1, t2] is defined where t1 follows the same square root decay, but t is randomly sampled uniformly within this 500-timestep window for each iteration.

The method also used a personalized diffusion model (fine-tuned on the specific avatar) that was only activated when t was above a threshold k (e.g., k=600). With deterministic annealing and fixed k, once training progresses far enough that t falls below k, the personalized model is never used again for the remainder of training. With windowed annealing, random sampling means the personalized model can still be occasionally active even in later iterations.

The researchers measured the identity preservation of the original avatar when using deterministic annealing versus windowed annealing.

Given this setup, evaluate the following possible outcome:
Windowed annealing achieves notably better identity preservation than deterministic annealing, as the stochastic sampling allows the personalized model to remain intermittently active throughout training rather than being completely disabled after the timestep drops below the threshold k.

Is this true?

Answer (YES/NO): YES